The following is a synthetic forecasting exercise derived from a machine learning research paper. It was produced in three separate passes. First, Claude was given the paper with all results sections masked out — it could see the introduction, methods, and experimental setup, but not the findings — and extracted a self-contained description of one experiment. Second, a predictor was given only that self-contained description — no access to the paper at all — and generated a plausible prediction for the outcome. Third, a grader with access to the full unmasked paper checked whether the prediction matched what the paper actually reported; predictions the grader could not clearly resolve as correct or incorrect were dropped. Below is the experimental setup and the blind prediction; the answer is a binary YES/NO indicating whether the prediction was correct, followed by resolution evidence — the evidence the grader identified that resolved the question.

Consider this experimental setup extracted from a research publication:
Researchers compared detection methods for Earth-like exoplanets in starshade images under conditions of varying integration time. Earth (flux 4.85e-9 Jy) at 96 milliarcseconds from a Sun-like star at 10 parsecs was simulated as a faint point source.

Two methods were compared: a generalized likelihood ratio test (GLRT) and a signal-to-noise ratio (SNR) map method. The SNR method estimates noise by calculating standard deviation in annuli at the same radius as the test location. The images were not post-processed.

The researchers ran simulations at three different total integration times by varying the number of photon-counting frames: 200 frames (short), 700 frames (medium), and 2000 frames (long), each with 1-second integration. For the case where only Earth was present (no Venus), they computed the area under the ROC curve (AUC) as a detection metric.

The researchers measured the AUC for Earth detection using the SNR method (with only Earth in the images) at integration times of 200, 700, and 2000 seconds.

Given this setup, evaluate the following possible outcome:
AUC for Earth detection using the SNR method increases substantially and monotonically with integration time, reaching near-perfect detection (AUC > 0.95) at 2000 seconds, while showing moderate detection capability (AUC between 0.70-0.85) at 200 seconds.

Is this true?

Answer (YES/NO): YES